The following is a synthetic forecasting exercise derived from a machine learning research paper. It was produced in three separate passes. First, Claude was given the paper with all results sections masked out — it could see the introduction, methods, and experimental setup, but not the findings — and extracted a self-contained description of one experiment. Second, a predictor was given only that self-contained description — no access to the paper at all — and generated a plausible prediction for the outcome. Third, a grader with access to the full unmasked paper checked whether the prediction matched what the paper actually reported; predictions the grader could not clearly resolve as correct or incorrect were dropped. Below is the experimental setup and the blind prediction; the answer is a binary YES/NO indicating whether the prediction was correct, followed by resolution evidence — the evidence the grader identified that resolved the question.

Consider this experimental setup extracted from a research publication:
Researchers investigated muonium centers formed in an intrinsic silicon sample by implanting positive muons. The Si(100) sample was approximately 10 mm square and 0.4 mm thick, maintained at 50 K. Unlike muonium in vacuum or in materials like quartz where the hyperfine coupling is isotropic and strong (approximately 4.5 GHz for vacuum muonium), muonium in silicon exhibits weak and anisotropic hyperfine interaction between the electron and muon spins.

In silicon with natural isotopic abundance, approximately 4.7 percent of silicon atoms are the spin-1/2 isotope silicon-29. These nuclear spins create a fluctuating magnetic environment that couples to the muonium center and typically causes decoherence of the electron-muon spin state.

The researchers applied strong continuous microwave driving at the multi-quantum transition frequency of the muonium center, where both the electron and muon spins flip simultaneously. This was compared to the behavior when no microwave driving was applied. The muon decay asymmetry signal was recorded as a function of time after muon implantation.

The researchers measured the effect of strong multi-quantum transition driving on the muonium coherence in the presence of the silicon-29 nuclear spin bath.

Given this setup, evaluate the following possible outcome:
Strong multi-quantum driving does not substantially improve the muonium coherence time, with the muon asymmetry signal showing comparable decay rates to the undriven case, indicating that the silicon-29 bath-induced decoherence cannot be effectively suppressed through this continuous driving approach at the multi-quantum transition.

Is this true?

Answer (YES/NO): NO